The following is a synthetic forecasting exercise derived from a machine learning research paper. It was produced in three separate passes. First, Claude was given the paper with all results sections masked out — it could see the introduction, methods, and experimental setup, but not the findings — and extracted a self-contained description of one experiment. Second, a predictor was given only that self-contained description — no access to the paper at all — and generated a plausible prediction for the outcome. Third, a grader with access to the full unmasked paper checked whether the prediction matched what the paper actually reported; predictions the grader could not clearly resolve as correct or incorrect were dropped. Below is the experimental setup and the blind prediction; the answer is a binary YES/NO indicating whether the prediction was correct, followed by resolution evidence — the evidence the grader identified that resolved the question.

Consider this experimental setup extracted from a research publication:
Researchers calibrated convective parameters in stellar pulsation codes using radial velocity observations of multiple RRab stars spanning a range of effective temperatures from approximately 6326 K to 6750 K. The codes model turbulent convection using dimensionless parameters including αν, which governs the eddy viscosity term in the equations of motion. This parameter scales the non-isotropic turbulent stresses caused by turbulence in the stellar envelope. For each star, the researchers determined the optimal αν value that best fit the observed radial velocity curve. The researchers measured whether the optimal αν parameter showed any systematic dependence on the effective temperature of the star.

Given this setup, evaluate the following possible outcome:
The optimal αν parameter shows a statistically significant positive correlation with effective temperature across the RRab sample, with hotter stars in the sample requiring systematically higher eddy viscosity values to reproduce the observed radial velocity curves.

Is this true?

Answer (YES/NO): NO